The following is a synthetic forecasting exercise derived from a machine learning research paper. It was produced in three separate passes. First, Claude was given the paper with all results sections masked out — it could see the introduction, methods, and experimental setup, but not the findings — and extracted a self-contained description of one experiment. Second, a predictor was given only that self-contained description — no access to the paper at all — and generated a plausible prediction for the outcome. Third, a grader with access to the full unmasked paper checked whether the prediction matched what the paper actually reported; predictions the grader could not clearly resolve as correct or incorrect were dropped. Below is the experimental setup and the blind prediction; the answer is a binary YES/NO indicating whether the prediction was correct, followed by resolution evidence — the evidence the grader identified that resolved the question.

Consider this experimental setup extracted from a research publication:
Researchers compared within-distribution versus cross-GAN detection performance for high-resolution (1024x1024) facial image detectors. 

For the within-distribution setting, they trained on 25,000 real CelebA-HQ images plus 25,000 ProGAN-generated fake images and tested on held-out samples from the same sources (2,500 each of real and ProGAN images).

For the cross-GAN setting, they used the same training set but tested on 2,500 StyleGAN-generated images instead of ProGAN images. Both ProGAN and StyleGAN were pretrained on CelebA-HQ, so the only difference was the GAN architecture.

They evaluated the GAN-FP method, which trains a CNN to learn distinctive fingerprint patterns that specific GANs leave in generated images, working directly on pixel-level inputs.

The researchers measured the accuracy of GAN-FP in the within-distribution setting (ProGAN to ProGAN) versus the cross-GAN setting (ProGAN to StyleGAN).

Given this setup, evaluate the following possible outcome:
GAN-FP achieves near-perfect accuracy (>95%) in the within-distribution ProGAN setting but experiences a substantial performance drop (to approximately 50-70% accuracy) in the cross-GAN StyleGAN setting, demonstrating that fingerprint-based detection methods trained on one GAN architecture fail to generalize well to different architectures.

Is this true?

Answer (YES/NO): YES